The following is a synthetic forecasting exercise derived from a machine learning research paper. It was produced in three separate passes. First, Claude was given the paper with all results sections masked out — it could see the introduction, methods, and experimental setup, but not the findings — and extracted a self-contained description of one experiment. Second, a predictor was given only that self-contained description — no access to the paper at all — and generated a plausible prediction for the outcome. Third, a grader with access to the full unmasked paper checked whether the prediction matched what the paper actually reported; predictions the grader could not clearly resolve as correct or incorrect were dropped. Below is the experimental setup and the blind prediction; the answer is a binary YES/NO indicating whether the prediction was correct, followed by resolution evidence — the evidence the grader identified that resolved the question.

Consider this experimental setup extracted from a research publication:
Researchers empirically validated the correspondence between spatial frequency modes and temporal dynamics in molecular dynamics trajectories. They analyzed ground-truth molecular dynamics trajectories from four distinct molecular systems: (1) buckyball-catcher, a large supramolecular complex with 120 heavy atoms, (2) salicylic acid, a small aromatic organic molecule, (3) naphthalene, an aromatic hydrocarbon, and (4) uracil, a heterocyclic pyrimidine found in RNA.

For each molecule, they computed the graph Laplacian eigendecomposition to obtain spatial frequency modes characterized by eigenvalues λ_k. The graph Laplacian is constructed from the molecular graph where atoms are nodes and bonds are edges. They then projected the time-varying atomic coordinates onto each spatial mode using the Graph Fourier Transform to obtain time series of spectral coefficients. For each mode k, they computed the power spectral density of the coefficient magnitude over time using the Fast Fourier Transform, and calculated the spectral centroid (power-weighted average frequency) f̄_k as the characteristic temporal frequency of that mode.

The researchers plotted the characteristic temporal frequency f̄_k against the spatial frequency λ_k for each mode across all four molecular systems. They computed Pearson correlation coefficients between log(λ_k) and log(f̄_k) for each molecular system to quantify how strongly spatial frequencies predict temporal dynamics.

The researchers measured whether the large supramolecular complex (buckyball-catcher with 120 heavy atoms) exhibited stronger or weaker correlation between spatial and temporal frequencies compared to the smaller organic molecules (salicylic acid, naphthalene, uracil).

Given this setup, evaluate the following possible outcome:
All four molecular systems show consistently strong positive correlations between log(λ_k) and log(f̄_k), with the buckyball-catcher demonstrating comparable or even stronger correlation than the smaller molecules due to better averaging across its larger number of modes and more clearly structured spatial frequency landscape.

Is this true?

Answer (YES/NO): NO